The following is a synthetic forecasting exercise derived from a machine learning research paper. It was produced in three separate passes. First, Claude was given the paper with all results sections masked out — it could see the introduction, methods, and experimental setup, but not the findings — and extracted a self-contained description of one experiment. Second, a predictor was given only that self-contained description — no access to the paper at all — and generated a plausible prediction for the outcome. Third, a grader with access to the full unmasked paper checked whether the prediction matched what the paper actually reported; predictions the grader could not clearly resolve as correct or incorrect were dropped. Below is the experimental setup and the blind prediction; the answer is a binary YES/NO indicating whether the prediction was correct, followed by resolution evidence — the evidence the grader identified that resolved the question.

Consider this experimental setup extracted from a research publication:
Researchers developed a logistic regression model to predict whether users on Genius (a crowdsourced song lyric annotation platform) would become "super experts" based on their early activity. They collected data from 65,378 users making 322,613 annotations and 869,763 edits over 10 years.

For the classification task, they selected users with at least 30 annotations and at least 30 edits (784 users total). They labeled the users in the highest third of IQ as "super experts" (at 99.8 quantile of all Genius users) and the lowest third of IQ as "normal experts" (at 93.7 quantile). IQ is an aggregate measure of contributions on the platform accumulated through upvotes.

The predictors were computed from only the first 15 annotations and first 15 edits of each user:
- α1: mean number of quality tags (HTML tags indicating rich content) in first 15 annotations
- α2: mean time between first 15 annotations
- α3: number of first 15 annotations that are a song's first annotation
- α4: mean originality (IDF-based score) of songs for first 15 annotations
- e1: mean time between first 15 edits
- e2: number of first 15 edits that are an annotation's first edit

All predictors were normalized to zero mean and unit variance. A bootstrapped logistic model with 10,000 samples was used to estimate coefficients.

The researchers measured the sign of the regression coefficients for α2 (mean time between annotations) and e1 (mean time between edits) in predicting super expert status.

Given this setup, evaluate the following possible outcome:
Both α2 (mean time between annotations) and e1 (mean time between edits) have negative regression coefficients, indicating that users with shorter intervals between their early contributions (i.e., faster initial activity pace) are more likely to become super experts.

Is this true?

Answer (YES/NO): NO